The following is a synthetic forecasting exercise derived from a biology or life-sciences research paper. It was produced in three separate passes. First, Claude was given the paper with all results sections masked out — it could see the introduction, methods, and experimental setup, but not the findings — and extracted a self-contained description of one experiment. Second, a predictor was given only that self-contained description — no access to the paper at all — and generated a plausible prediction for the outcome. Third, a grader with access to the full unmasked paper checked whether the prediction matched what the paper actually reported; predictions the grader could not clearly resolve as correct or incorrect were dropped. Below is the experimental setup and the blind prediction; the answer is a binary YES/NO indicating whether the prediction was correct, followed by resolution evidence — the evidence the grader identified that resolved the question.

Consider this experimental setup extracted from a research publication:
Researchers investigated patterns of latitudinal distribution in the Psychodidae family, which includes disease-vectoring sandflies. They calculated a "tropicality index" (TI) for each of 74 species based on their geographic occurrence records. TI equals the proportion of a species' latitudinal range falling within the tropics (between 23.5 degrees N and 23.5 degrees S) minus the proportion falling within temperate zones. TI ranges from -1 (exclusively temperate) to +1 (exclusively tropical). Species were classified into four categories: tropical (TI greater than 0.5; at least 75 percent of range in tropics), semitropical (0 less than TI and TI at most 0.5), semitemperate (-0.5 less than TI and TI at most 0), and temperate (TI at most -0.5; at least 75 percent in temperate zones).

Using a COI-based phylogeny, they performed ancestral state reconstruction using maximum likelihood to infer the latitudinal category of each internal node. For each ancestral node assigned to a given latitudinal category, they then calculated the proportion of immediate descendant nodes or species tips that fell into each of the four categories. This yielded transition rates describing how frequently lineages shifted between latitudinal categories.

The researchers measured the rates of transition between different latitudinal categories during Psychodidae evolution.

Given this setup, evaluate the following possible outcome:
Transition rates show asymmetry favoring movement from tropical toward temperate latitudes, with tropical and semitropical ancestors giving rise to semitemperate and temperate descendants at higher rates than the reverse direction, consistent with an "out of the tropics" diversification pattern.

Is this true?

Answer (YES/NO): NO